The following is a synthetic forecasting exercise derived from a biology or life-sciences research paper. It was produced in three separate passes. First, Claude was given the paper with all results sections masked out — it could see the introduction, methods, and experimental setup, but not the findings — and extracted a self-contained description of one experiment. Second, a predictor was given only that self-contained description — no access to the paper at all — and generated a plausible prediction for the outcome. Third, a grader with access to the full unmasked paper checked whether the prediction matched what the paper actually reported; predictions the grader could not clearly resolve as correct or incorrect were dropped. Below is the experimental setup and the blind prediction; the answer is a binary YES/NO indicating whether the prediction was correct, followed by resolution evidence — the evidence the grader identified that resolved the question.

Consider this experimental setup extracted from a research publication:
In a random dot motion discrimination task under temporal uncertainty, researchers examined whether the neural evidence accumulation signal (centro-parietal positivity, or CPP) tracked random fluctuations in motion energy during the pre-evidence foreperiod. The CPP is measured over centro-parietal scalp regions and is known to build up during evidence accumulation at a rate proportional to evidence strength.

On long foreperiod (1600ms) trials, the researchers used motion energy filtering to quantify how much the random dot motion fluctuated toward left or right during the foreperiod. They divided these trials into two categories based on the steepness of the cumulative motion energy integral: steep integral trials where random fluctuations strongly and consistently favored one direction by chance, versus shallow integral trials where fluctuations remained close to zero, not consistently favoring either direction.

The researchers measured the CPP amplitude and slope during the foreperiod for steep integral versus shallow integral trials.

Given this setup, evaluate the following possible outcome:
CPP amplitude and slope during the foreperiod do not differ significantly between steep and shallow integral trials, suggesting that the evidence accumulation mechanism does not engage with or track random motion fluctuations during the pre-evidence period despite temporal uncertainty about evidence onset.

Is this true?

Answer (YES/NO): NO